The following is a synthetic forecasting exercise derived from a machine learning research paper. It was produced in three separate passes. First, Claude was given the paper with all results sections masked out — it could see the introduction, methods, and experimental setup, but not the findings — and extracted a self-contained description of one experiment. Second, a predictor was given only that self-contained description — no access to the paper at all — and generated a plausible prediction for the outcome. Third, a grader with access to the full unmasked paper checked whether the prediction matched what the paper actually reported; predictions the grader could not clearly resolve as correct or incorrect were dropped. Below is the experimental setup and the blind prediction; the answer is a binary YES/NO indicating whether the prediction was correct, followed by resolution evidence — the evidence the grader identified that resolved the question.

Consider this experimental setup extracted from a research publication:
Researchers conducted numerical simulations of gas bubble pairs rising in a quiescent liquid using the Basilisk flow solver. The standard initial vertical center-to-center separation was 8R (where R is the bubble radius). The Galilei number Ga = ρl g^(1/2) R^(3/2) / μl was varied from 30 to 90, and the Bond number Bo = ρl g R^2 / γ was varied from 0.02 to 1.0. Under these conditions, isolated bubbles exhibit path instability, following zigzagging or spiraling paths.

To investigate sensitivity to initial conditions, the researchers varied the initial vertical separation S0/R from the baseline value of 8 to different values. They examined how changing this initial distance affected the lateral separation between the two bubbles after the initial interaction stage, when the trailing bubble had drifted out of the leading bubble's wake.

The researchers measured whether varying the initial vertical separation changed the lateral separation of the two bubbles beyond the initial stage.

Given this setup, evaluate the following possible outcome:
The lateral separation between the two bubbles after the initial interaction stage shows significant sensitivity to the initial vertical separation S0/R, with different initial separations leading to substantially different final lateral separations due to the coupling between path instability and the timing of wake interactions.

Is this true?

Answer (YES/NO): NO